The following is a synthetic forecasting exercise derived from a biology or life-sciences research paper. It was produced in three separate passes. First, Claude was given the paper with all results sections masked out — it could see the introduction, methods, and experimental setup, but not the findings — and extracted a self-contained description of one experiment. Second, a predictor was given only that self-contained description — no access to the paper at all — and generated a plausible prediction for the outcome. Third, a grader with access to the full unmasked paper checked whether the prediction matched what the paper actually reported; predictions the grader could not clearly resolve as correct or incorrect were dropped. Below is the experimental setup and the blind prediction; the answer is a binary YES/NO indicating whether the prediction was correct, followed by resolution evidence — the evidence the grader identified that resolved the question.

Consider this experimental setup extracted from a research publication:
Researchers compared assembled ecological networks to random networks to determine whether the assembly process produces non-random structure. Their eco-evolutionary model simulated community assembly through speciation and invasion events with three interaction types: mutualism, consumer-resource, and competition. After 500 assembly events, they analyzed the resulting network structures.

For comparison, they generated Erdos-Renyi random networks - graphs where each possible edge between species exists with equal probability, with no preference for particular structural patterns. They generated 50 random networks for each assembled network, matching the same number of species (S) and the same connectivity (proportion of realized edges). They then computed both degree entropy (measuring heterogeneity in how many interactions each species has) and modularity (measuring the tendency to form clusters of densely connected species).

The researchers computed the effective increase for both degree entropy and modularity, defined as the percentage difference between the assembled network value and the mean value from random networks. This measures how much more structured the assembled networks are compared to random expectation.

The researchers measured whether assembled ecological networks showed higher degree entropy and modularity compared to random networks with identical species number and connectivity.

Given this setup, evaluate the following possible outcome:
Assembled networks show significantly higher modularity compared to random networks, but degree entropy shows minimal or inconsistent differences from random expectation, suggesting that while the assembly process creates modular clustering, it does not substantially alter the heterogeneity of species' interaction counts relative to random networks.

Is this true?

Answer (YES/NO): NO